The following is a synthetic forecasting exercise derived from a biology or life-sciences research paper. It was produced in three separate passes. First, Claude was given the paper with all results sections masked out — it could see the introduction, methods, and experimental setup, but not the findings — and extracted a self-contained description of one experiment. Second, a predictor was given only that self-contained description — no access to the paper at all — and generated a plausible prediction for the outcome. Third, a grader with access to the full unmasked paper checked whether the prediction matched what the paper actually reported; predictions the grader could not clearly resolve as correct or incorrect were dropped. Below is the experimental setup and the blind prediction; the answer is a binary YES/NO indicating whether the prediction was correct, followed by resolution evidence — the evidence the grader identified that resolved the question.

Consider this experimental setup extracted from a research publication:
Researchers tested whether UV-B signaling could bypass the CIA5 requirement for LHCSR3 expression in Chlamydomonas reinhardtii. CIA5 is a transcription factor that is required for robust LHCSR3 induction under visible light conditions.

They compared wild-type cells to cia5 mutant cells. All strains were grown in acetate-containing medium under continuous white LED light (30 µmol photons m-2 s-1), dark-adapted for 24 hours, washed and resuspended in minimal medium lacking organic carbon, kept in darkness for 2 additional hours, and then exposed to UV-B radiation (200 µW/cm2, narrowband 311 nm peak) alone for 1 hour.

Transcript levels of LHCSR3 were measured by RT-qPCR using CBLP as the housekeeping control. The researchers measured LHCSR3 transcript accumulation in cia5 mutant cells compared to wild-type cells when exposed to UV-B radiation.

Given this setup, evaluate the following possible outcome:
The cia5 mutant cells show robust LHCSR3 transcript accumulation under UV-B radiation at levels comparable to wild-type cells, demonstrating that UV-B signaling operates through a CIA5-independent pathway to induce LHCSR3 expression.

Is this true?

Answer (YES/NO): NO